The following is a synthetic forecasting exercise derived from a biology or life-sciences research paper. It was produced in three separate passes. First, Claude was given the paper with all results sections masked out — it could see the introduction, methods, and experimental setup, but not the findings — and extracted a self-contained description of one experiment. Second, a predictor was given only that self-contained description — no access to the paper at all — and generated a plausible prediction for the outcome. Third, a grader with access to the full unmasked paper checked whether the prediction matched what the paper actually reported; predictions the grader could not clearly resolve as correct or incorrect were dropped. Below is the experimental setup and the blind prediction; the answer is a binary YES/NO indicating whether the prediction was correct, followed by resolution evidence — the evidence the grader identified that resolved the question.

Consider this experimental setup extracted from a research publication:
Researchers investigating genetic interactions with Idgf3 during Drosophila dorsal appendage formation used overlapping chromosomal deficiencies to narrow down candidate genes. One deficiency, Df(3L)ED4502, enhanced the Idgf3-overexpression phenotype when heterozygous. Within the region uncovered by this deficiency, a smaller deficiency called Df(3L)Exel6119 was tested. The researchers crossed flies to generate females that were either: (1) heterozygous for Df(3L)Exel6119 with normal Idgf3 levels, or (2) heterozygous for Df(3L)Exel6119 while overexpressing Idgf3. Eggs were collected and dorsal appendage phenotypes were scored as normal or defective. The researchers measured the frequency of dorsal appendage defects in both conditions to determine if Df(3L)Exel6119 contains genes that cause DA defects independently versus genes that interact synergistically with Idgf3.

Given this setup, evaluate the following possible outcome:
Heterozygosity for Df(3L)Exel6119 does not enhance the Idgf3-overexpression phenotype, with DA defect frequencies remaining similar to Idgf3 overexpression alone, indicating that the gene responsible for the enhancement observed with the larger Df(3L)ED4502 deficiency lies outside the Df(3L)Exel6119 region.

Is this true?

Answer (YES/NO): NO